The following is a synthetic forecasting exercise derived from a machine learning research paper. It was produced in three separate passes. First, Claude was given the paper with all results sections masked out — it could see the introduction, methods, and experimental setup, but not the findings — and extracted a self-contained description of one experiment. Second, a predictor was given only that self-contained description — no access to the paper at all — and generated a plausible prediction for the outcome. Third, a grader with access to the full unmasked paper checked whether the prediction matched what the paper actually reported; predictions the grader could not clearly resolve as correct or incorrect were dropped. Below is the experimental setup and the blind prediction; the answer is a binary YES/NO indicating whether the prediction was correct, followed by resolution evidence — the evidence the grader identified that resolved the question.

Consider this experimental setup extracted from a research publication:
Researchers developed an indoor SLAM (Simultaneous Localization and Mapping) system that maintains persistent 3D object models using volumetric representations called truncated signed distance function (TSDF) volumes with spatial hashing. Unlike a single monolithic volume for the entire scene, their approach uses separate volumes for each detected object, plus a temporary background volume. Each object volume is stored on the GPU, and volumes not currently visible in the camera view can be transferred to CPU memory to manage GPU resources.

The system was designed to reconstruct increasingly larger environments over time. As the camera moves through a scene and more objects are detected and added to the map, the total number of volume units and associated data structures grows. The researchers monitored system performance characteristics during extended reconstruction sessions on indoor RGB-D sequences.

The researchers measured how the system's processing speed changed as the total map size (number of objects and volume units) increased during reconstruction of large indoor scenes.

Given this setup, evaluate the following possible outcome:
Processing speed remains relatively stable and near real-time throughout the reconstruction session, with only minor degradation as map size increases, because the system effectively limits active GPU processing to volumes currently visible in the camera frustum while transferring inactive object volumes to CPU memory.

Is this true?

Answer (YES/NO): NO